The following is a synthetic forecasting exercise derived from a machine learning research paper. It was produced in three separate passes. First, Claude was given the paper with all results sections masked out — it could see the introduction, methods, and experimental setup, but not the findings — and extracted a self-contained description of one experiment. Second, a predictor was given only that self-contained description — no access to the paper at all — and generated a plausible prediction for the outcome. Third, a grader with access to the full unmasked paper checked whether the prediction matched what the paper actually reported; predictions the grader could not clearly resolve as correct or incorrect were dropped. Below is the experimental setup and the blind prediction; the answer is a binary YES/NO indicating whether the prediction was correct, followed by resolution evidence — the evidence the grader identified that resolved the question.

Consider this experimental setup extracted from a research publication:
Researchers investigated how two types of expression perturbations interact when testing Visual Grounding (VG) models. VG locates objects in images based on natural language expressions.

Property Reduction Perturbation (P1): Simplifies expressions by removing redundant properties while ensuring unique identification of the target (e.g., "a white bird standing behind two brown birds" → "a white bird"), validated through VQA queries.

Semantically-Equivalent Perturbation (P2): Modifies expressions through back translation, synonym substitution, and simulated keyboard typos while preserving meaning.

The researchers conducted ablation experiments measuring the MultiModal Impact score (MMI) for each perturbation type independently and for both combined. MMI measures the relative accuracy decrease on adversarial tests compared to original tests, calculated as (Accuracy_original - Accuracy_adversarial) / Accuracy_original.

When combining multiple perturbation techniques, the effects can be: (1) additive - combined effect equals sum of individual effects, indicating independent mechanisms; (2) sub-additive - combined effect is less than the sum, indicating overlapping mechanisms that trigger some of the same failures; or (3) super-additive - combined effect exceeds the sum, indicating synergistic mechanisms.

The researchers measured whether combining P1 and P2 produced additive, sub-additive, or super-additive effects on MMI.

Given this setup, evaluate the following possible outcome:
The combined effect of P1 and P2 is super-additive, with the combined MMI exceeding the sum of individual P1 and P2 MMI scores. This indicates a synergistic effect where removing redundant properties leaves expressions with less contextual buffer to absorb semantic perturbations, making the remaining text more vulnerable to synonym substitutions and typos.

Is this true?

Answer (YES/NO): NO